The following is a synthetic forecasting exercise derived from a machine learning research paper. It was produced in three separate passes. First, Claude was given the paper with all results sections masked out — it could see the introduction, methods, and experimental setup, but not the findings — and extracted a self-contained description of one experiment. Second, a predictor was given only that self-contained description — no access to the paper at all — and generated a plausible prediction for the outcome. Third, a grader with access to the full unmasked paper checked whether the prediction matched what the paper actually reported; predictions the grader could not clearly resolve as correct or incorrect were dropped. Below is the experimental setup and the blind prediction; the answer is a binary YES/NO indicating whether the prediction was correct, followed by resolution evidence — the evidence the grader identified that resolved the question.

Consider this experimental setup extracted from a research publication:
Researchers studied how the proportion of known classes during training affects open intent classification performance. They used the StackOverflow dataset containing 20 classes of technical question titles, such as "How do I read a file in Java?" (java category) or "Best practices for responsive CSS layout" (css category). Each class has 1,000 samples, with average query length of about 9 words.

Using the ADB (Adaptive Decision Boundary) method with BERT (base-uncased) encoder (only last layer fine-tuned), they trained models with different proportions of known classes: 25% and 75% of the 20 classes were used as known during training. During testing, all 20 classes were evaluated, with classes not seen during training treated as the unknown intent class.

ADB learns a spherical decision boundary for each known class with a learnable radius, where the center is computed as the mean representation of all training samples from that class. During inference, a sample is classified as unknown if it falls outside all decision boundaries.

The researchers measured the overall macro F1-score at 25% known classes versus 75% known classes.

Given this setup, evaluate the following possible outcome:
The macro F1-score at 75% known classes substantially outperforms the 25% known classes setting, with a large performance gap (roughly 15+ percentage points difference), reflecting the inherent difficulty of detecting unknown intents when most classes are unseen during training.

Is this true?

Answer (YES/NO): NO